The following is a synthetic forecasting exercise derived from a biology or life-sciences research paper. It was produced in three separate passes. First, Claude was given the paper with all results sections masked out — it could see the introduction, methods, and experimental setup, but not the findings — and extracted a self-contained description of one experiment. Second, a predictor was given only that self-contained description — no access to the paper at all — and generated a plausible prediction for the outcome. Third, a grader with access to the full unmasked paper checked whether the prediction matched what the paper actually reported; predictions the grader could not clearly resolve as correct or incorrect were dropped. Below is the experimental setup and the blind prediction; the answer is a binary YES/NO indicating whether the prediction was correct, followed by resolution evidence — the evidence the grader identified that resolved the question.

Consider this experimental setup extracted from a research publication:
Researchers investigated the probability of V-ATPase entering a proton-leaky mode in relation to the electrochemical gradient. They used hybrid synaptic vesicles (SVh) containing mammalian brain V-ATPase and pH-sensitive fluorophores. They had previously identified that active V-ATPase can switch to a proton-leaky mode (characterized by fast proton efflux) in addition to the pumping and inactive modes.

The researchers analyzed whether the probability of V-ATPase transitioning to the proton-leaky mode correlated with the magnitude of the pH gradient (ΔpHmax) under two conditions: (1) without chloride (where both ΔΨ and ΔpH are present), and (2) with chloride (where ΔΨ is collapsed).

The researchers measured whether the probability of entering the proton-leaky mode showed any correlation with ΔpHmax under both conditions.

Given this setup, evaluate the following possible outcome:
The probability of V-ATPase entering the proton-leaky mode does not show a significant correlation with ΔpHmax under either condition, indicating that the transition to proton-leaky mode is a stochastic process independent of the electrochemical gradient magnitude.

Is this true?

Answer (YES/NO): YES